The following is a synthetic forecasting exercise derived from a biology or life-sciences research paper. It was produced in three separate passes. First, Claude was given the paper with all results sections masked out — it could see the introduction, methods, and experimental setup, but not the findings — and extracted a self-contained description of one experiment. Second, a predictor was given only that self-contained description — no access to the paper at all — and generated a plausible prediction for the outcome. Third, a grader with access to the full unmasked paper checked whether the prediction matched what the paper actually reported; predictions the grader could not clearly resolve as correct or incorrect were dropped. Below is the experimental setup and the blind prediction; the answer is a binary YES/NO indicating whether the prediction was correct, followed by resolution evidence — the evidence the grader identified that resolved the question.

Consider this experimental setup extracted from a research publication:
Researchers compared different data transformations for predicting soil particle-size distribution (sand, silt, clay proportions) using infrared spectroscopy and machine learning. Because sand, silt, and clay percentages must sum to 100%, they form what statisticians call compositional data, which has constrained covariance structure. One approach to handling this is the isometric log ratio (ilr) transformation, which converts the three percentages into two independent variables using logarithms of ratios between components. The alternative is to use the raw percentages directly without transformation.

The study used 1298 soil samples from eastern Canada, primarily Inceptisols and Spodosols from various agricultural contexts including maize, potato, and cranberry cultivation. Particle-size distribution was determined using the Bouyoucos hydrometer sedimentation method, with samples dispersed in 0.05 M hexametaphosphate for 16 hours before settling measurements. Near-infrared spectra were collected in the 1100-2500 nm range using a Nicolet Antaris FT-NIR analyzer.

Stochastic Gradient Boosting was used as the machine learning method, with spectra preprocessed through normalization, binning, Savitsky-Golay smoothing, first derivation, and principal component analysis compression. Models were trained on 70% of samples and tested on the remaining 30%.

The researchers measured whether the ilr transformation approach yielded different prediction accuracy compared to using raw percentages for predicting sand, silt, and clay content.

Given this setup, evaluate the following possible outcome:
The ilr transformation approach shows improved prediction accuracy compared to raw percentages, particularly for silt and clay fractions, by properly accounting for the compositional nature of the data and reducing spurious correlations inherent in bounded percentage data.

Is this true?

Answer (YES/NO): NO